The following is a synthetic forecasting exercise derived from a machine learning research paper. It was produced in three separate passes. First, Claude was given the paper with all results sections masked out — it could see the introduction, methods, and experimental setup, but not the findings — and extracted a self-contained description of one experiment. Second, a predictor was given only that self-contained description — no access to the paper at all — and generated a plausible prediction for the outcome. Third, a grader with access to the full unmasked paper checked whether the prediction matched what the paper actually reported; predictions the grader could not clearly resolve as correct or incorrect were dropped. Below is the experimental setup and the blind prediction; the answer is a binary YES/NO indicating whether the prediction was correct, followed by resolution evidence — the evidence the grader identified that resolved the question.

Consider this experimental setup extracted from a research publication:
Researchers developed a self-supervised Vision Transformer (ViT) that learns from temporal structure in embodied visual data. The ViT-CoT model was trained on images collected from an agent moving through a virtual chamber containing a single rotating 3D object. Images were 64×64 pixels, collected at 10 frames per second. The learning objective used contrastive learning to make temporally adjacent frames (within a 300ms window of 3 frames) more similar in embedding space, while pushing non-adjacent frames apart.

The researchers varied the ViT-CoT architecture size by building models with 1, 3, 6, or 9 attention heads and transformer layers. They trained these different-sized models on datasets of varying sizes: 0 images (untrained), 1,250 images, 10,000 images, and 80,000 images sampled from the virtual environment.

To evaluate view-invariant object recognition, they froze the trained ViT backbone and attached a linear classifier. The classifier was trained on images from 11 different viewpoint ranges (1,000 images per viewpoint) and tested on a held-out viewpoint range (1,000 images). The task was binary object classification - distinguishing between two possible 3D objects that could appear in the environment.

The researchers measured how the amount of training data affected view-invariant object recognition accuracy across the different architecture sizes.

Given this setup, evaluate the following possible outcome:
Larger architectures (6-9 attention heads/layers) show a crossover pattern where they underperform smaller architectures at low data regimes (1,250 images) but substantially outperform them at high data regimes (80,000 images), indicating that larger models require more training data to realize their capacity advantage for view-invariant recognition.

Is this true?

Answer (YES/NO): NO